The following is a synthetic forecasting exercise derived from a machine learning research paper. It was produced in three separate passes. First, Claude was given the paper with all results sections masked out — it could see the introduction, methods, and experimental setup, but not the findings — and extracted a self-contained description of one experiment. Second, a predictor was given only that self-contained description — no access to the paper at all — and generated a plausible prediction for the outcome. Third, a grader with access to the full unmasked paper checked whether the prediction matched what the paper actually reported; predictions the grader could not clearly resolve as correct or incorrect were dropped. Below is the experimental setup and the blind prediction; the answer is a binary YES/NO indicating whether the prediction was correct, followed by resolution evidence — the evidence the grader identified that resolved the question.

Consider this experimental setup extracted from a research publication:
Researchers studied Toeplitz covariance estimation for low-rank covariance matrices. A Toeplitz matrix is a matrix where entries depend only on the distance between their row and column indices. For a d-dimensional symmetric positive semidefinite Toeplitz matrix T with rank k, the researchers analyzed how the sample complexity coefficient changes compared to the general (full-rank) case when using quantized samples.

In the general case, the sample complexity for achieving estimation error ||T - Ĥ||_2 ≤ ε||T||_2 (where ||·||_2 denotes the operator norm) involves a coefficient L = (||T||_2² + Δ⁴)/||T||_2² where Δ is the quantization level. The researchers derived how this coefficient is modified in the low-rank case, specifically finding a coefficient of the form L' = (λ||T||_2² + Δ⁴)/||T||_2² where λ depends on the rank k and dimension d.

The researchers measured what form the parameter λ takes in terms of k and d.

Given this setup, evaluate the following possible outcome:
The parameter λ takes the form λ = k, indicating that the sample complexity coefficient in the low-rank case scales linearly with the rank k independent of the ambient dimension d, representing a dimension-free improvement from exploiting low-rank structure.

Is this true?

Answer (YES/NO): NO